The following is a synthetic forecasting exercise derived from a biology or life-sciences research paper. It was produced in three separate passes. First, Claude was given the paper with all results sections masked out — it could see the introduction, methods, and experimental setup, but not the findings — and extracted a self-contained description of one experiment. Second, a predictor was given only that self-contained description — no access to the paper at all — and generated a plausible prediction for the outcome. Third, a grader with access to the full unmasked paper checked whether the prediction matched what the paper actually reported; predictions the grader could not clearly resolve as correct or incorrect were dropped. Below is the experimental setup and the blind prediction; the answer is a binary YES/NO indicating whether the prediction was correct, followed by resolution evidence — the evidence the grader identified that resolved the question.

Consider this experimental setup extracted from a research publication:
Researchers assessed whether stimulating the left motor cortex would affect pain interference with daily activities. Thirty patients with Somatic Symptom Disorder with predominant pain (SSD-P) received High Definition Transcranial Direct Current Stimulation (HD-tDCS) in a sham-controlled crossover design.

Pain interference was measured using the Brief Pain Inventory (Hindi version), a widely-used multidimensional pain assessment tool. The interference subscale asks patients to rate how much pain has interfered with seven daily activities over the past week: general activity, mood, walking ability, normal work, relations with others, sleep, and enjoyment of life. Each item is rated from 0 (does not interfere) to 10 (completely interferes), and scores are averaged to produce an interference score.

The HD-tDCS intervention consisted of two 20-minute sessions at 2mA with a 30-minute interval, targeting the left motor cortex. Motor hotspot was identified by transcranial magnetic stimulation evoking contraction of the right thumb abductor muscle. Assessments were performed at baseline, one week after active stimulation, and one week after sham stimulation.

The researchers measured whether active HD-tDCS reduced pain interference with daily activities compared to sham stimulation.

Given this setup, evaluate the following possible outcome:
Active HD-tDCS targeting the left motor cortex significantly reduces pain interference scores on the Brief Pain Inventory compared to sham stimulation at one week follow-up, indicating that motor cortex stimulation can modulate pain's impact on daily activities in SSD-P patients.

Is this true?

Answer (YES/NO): YES